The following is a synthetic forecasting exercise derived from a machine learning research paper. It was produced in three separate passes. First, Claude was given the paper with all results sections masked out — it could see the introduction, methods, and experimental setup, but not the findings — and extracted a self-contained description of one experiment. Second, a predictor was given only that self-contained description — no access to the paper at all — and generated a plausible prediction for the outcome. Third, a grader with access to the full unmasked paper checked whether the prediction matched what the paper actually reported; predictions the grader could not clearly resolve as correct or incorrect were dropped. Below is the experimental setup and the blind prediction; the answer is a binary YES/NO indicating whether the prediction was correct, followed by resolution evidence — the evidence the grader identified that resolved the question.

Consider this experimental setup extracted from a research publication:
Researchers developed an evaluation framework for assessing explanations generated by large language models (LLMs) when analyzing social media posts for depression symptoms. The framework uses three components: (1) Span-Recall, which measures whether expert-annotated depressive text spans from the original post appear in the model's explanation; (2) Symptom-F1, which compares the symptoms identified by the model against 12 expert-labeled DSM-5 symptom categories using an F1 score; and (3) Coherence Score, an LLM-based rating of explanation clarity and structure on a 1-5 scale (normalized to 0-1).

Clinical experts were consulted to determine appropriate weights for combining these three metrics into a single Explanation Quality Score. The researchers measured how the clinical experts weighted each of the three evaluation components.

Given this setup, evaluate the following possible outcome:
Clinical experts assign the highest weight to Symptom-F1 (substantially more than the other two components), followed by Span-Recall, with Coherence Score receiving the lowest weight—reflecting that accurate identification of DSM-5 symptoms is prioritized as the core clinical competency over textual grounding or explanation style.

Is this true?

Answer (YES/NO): NO